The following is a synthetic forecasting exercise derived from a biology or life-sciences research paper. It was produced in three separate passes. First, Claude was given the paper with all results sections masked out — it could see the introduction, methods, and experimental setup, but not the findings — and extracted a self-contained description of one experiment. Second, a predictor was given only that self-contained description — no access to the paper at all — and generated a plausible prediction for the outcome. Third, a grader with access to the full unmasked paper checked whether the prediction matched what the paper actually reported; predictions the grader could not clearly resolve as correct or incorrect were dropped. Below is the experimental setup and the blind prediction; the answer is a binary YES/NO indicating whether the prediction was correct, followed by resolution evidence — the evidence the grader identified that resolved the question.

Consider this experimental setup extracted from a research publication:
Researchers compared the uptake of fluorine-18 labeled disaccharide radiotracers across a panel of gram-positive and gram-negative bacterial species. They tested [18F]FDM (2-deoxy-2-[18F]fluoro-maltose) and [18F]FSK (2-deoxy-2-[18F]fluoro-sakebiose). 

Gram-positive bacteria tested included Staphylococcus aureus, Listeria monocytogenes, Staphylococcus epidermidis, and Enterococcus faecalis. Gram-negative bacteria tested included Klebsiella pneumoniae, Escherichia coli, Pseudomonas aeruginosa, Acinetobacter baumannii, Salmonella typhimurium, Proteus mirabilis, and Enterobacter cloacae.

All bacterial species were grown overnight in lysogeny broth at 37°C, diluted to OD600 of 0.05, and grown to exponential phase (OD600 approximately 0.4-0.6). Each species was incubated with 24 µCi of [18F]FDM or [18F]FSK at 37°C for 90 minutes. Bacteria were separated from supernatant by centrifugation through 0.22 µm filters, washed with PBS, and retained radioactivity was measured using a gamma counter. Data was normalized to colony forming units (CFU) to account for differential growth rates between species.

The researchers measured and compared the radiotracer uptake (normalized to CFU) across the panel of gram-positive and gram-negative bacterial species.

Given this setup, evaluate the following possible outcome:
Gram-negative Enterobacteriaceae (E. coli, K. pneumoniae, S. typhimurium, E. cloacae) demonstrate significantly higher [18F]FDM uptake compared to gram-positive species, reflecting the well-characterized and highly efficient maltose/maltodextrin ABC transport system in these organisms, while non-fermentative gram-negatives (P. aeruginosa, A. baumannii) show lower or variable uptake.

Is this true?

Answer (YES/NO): NO